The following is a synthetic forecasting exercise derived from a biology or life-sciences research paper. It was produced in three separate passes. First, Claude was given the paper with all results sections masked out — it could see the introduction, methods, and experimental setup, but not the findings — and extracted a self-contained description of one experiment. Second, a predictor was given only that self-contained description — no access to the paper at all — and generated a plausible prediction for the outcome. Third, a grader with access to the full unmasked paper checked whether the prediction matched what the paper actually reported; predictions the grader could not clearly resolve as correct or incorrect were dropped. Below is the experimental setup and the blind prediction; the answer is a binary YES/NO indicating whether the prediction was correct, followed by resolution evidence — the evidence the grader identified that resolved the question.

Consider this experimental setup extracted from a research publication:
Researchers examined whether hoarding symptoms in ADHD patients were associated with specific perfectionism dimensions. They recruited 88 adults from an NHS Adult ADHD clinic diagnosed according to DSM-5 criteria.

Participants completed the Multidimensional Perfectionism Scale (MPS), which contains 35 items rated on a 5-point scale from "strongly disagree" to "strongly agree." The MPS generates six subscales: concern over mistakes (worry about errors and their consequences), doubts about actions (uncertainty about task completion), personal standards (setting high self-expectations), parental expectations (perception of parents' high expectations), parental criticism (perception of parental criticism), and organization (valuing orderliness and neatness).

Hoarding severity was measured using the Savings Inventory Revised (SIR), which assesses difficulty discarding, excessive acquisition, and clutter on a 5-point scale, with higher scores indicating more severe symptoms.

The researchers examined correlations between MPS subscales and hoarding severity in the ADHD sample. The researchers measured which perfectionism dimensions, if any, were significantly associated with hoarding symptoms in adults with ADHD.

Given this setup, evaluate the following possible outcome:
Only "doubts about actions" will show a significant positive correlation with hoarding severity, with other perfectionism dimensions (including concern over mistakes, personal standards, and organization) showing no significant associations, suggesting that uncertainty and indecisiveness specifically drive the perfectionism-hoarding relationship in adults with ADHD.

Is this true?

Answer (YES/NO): NO